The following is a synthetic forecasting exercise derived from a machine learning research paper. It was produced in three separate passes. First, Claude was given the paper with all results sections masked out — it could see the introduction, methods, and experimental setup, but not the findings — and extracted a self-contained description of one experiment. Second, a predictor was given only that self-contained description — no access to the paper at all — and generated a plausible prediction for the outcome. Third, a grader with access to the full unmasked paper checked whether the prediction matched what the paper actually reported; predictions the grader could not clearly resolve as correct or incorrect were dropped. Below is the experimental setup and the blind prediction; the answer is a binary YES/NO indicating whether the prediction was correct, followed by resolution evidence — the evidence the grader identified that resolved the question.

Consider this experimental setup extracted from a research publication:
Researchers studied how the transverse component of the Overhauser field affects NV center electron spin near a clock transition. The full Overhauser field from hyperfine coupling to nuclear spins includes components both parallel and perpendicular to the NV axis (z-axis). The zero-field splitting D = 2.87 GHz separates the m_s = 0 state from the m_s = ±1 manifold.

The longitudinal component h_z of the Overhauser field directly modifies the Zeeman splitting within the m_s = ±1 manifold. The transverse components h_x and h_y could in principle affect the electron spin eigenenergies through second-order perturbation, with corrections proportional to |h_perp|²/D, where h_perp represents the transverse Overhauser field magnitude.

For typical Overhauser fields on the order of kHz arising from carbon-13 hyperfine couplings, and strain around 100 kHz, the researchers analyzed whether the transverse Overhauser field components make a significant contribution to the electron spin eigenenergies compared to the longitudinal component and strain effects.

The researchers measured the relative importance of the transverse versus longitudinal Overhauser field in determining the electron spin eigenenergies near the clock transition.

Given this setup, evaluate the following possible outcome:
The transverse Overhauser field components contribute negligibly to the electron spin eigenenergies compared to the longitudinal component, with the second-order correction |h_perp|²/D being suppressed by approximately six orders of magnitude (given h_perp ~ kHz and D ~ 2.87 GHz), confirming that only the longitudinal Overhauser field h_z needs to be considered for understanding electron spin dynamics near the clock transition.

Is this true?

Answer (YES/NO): YES